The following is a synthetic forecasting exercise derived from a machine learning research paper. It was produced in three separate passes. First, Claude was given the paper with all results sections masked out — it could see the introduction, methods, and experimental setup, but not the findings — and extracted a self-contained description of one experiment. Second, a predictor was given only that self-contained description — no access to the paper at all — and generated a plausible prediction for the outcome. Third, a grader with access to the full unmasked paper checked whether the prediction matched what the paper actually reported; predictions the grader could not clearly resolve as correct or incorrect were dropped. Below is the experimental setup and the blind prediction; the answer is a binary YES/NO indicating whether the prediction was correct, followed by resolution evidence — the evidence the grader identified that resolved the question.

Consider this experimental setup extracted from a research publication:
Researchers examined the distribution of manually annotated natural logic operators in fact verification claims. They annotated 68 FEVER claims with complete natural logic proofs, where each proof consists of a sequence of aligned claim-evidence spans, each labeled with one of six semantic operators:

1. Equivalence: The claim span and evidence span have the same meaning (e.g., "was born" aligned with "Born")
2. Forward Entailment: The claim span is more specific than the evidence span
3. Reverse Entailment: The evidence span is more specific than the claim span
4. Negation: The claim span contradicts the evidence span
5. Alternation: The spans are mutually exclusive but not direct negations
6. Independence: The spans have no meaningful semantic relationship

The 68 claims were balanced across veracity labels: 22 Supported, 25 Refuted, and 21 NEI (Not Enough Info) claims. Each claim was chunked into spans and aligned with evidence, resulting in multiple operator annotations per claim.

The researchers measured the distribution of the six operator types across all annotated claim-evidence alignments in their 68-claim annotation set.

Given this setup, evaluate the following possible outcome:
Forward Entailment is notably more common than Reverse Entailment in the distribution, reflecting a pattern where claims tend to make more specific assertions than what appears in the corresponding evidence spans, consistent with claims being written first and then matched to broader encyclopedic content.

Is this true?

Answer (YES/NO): YES